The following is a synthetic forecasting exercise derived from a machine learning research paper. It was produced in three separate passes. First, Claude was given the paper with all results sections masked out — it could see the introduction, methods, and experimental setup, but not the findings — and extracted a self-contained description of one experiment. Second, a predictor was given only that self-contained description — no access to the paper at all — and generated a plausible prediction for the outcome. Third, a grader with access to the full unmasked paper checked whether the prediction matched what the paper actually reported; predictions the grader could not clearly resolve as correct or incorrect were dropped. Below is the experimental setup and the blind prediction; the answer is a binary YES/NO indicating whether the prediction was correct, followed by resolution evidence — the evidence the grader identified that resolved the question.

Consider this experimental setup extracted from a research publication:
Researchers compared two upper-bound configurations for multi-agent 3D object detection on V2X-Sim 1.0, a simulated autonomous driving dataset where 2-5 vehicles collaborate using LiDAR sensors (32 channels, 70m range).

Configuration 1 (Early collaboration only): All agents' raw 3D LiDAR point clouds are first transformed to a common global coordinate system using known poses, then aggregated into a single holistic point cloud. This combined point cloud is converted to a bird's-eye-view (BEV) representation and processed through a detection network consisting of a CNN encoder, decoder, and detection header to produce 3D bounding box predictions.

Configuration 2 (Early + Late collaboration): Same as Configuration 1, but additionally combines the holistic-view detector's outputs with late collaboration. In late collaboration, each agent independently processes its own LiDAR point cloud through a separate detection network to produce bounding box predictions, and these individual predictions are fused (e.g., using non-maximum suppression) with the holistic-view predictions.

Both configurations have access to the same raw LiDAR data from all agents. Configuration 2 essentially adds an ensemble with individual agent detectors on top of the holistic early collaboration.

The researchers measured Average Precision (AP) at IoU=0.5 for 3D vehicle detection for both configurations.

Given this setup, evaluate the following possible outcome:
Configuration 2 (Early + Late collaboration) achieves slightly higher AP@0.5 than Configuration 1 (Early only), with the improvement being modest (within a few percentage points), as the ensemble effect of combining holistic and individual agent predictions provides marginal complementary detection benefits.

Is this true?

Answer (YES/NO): NO